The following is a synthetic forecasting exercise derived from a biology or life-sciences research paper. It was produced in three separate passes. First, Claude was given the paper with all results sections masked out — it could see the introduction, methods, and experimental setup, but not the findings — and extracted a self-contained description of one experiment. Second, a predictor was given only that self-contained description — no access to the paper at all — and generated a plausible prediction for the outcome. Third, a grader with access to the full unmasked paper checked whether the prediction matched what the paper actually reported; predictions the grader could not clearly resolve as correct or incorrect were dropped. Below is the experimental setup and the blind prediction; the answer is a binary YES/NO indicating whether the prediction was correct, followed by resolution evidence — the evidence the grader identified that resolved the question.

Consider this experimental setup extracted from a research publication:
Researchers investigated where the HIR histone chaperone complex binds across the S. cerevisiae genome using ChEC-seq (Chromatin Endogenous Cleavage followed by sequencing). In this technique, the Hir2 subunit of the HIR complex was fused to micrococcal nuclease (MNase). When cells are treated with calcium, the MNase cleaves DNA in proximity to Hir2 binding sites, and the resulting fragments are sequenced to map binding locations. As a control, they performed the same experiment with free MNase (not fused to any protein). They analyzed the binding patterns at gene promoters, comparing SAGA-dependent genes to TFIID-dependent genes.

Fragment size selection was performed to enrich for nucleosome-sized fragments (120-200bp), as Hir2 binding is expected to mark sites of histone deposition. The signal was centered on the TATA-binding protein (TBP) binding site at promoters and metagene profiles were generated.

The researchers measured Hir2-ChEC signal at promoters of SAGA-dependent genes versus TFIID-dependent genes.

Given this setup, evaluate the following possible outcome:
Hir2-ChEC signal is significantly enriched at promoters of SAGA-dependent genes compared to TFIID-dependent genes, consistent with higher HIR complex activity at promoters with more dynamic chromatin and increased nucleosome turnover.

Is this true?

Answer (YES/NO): YES